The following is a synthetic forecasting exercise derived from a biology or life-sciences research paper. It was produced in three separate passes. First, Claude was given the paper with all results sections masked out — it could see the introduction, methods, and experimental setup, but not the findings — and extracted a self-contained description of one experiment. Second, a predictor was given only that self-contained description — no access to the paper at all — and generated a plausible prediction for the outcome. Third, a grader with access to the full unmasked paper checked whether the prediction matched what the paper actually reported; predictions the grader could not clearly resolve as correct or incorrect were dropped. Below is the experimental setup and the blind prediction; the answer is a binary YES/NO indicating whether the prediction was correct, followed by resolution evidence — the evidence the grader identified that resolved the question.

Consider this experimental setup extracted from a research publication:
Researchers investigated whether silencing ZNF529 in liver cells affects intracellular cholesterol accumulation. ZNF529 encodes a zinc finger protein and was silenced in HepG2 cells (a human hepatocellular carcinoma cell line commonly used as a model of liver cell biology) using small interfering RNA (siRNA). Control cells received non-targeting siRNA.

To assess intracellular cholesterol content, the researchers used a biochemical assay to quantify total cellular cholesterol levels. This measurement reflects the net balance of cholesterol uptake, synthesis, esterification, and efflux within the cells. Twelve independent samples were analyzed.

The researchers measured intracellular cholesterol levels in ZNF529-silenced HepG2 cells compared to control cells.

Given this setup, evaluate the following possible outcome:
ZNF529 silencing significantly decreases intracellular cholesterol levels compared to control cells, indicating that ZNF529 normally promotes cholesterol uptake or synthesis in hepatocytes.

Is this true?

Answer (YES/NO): NO